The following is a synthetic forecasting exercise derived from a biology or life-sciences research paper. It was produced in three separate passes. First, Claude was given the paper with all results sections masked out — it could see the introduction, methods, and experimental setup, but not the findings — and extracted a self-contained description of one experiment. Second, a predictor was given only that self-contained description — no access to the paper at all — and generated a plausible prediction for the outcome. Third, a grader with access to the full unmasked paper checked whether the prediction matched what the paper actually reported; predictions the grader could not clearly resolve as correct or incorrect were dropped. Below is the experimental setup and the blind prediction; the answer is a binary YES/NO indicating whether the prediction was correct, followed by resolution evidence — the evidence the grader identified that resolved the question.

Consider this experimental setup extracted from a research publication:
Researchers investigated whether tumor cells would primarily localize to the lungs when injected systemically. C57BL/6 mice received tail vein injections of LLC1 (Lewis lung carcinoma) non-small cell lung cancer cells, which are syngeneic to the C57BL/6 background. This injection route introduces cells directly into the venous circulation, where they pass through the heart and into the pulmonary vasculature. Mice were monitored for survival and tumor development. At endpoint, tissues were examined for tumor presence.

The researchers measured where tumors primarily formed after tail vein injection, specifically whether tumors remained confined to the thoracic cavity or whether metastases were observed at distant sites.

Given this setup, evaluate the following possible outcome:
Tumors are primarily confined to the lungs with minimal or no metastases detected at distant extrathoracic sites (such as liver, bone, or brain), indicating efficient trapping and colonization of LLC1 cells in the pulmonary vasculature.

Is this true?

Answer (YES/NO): NO